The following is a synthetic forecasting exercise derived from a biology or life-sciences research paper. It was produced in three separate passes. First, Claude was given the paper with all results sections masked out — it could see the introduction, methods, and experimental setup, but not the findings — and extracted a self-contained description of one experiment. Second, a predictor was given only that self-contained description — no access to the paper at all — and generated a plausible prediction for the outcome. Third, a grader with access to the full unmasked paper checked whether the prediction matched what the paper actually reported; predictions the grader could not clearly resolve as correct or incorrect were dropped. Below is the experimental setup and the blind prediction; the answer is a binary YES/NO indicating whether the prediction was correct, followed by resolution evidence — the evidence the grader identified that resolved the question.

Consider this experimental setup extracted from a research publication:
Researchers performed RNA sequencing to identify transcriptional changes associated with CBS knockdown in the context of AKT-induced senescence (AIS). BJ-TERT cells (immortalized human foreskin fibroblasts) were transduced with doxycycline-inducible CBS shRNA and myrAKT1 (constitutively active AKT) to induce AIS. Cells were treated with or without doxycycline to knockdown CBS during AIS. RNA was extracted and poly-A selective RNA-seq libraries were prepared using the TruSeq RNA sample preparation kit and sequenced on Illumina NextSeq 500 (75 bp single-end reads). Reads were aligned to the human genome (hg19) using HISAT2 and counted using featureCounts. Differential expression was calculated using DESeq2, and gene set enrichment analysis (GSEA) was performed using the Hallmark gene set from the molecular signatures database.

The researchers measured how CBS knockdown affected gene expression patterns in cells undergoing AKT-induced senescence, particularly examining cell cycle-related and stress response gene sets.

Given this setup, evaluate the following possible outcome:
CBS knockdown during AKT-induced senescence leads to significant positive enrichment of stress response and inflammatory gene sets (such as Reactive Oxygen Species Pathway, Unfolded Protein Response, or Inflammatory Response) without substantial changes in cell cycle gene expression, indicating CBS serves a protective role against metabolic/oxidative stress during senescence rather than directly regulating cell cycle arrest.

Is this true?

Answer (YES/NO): NO